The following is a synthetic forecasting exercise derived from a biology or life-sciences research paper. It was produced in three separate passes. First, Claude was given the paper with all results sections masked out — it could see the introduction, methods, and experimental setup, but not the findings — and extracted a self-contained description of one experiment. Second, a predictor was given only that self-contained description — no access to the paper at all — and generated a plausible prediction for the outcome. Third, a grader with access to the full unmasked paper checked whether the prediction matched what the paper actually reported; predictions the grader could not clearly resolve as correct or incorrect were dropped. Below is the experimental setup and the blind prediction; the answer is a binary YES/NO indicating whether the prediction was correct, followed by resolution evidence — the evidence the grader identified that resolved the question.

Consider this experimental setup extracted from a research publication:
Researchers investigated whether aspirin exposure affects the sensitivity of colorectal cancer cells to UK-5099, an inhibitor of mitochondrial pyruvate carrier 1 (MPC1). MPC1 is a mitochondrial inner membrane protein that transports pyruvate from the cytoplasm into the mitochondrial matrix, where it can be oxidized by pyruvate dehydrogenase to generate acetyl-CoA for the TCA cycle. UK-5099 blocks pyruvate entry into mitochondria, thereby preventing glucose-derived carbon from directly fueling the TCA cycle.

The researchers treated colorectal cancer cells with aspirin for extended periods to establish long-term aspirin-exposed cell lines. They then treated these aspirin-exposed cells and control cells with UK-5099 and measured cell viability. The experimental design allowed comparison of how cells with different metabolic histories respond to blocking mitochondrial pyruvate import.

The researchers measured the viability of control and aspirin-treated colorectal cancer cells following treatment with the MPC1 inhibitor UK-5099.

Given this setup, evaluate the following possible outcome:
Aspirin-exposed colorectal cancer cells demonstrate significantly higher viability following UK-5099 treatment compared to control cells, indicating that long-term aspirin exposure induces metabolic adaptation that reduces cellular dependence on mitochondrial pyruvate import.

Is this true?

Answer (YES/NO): NO